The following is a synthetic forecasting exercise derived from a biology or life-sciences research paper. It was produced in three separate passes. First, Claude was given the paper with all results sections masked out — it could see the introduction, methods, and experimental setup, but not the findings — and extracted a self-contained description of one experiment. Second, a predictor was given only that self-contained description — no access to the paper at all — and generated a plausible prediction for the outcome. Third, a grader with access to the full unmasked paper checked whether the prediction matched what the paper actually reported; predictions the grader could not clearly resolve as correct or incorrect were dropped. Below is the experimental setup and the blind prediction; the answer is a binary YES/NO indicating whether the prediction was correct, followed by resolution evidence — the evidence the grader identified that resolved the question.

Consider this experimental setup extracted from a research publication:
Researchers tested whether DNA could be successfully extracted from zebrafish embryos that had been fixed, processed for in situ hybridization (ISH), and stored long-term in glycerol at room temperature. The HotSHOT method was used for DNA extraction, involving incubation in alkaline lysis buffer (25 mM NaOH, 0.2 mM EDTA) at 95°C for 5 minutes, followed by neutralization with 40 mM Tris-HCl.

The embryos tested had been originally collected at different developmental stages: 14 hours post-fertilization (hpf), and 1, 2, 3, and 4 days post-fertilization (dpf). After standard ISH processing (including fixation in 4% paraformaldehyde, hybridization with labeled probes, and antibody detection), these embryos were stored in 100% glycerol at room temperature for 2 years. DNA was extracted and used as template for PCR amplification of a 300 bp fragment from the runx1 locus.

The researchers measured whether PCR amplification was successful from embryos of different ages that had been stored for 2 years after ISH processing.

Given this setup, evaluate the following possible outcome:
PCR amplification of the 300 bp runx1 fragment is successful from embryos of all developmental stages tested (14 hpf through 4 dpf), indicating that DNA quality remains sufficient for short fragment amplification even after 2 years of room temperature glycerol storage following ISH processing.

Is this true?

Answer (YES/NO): YES